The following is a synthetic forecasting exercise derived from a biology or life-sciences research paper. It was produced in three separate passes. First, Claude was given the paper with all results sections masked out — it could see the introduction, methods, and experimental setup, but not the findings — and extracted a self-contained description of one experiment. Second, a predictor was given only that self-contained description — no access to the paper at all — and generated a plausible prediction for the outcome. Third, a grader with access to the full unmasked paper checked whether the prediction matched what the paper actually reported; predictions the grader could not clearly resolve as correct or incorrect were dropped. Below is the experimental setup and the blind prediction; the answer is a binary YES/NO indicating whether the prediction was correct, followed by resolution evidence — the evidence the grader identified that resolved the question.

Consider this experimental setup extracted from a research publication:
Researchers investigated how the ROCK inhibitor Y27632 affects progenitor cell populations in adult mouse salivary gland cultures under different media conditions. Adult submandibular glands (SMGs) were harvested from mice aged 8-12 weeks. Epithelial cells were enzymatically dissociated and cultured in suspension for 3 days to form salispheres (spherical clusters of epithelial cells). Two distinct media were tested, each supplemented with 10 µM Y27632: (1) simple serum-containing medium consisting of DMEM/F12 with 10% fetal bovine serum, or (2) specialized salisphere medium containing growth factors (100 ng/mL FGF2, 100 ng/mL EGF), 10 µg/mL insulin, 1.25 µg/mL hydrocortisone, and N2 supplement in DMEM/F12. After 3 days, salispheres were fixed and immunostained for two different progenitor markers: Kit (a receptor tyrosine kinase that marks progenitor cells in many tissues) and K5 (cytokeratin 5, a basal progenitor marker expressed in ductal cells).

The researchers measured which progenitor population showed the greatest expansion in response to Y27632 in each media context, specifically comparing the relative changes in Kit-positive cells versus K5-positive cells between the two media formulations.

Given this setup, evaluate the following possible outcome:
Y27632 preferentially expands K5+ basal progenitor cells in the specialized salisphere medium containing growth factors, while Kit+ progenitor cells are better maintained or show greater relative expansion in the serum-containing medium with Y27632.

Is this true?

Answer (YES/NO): NO